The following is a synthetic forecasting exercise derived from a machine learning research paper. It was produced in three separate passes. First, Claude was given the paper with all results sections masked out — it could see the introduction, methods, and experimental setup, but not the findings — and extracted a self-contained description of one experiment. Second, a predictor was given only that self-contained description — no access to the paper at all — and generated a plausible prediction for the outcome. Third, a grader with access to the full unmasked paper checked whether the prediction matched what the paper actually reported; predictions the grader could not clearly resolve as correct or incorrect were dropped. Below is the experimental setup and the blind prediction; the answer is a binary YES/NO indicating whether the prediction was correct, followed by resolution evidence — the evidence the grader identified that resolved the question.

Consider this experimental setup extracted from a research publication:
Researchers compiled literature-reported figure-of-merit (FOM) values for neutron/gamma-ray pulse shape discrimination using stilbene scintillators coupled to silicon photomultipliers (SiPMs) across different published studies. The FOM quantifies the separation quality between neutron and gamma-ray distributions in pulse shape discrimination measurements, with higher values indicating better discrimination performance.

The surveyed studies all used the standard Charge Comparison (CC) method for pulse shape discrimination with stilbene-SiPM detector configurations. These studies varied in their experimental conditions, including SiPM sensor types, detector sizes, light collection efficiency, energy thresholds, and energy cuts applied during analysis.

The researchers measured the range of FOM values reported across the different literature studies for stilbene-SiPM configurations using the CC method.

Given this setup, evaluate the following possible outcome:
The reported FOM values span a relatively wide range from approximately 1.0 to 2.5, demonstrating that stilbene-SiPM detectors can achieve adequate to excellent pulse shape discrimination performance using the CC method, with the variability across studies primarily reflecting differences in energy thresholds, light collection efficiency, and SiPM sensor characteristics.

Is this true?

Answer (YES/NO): NO